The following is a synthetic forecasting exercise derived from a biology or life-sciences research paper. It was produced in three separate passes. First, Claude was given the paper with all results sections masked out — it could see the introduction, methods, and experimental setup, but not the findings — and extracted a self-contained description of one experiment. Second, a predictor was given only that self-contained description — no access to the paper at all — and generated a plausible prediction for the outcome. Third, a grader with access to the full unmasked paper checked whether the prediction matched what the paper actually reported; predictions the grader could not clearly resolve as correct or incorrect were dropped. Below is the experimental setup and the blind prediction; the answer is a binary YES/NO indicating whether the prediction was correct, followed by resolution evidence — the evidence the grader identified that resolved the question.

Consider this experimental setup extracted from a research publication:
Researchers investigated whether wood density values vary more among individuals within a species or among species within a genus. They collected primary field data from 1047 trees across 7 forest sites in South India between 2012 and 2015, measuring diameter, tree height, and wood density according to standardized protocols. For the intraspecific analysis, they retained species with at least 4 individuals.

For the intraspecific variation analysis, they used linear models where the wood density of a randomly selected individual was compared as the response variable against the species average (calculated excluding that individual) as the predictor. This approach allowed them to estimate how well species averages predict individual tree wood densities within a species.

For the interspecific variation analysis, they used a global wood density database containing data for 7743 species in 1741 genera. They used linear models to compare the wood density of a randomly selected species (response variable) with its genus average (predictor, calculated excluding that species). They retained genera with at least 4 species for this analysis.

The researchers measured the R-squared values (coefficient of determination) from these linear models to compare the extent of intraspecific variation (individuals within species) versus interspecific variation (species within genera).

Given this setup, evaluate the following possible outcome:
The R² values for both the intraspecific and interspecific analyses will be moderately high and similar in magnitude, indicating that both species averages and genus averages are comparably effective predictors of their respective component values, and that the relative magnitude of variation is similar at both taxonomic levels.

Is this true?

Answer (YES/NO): NO